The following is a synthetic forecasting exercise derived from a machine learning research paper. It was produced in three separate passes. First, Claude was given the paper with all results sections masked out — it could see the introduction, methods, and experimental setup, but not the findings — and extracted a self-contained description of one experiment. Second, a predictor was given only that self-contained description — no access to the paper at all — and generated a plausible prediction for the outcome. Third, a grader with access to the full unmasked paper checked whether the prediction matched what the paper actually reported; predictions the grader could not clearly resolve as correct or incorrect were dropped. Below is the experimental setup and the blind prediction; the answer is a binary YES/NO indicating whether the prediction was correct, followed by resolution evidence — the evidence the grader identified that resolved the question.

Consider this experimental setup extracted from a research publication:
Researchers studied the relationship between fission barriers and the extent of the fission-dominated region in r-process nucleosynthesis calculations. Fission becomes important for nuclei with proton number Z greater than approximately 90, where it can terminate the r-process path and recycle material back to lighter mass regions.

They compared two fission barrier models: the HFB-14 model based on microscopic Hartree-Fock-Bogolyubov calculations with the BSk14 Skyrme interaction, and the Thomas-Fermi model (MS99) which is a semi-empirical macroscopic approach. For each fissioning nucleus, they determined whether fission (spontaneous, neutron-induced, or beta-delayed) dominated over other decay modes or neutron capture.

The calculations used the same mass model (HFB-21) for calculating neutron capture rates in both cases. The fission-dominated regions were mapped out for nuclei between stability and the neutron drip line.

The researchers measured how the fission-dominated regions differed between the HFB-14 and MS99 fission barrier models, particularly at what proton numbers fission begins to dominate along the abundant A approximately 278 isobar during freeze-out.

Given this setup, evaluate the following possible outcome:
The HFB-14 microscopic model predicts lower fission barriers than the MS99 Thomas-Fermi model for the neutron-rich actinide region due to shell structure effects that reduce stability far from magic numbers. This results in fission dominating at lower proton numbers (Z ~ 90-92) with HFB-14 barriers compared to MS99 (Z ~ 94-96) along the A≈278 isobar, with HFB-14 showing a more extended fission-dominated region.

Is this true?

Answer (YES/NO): NO